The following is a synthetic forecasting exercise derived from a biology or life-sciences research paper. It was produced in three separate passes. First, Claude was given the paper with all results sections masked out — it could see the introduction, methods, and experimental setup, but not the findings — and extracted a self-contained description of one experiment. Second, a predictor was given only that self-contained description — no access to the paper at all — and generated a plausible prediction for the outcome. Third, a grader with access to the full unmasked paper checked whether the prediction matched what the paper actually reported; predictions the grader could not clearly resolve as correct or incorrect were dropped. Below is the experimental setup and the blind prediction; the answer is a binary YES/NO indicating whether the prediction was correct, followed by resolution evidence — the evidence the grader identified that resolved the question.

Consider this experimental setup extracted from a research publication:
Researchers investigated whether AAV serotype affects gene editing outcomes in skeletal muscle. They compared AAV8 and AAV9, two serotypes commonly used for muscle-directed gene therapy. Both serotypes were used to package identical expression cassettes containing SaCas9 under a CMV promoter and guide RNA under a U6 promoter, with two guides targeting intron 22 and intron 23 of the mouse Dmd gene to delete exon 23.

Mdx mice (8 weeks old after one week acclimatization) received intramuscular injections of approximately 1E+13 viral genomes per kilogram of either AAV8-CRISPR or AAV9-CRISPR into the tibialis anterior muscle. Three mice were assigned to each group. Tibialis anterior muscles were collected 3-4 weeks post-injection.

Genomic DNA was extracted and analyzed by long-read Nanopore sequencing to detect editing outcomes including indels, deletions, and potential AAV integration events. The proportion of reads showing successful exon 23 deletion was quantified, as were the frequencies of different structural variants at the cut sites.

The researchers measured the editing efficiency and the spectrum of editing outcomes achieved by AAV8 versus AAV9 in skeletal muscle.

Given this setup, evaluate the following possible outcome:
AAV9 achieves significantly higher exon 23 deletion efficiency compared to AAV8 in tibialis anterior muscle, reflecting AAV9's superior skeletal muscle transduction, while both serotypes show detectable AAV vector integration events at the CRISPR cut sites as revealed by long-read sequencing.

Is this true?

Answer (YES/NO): NO